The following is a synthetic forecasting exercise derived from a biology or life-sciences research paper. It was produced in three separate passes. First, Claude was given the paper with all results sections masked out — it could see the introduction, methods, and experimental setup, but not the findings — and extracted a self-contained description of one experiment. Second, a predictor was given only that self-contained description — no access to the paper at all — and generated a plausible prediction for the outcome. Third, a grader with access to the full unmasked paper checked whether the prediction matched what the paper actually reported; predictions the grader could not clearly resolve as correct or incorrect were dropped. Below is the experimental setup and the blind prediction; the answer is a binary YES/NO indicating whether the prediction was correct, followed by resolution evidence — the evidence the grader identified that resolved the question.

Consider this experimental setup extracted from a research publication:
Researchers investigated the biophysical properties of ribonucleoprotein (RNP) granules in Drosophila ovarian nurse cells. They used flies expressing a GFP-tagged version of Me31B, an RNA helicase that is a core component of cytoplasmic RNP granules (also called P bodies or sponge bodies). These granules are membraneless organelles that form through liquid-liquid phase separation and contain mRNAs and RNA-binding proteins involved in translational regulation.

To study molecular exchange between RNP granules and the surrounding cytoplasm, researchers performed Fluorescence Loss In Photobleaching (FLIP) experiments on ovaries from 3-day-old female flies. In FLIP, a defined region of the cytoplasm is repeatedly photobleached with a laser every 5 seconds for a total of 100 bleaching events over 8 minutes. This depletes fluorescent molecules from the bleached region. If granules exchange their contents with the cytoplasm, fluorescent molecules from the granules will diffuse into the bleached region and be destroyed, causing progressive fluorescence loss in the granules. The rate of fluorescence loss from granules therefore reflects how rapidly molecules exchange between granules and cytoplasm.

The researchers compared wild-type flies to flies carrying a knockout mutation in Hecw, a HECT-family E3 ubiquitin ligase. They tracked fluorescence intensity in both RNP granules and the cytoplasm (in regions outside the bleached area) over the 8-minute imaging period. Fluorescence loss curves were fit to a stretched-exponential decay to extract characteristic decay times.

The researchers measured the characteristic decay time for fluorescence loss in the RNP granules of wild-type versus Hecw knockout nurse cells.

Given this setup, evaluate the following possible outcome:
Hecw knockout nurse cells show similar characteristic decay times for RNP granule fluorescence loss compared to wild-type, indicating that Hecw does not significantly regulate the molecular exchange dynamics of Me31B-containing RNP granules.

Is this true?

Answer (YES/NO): NO